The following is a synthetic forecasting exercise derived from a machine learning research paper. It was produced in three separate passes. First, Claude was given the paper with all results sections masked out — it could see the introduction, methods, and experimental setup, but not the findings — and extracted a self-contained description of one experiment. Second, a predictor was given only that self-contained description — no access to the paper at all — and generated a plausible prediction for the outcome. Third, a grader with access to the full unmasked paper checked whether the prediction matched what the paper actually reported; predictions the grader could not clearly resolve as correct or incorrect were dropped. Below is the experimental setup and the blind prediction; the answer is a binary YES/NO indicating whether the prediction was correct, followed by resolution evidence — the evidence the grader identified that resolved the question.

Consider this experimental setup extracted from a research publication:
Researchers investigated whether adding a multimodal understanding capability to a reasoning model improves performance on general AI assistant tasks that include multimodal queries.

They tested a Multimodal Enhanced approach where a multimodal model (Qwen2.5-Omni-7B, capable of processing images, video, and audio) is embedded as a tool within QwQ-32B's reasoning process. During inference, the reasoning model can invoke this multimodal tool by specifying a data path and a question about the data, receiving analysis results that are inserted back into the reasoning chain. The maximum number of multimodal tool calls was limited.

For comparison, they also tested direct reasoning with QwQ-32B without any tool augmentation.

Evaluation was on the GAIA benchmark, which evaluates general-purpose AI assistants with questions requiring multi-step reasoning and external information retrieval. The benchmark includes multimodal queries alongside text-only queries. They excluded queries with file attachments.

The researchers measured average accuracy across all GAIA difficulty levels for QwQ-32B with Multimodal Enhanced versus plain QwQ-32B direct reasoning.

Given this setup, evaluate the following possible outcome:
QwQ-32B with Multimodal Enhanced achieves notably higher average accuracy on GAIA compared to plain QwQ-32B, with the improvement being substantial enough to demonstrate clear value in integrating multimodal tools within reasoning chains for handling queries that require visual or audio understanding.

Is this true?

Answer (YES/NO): NO